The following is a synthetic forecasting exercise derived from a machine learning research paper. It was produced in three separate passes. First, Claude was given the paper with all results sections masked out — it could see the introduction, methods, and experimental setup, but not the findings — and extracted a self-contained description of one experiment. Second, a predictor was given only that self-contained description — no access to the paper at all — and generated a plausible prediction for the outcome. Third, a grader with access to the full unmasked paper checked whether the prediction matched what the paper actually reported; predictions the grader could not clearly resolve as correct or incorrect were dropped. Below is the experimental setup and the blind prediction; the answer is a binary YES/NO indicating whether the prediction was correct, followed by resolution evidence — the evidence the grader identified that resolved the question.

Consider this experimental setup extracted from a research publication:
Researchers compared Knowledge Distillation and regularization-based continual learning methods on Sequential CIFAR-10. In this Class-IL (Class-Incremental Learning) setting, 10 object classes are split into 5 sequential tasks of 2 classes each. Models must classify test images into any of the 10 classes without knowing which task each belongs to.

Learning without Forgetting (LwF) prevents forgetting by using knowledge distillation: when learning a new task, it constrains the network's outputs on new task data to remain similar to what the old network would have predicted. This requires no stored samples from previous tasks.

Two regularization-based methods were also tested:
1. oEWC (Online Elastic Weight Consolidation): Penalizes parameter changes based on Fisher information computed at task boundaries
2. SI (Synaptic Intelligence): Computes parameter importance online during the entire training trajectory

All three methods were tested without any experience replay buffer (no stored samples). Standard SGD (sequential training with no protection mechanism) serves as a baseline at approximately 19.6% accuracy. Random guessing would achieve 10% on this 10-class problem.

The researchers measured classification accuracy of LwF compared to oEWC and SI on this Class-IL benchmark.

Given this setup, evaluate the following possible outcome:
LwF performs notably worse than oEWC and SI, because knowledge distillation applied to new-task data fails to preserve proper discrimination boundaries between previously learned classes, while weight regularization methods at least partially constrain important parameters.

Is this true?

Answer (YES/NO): NO